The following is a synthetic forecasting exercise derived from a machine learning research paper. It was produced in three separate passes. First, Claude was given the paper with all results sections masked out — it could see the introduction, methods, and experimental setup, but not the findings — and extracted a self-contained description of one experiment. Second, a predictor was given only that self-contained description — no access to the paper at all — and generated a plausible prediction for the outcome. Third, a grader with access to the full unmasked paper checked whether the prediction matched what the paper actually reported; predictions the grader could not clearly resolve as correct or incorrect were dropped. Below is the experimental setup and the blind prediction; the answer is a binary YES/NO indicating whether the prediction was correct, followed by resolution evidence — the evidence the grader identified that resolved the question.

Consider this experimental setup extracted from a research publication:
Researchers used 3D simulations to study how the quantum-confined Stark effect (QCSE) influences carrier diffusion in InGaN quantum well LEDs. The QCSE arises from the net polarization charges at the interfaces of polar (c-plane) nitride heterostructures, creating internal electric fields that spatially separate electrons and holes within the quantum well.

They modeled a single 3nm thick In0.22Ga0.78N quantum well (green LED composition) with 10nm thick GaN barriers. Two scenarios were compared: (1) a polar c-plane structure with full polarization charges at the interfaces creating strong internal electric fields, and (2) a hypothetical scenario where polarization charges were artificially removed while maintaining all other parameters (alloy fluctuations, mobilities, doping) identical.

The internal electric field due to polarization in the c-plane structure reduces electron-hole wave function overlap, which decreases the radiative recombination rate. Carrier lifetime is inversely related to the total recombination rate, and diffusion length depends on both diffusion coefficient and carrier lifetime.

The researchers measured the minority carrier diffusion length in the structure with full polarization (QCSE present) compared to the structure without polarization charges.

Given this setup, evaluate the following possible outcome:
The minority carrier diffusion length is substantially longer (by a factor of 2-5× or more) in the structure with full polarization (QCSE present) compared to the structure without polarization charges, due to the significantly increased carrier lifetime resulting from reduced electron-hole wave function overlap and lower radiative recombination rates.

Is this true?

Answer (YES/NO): YES